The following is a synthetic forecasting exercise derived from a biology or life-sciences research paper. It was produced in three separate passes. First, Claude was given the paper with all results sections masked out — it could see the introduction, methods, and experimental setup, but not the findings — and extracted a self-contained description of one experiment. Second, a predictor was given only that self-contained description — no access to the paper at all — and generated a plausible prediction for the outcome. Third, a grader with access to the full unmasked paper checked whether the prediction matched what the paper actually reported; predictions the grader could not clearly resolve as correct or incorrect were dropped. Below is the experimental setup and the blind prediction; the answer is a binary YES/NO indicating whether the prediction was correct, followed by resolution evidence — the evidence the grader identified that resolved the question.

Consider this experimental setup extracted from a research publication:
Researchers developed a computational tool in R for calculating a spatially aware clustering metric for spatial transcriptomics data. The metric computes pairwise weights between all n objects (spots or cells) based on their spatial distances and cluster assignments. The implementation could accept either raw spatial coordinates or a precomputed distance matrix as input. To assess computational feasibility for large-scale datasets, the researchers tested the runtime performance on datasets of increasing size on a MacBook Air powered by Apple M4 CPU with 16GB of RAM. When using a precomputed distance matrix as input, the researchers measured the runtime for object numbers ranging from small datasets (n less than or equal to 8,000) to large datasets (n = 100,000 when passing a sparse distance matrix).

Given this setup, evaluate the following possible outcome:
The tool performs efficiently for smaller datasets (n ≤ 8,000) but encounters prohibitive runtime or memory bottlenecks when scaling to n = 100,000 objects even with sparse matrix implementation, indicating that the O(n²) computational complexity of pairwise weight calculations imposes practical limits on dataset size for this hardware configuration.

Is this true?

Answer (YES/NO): NO